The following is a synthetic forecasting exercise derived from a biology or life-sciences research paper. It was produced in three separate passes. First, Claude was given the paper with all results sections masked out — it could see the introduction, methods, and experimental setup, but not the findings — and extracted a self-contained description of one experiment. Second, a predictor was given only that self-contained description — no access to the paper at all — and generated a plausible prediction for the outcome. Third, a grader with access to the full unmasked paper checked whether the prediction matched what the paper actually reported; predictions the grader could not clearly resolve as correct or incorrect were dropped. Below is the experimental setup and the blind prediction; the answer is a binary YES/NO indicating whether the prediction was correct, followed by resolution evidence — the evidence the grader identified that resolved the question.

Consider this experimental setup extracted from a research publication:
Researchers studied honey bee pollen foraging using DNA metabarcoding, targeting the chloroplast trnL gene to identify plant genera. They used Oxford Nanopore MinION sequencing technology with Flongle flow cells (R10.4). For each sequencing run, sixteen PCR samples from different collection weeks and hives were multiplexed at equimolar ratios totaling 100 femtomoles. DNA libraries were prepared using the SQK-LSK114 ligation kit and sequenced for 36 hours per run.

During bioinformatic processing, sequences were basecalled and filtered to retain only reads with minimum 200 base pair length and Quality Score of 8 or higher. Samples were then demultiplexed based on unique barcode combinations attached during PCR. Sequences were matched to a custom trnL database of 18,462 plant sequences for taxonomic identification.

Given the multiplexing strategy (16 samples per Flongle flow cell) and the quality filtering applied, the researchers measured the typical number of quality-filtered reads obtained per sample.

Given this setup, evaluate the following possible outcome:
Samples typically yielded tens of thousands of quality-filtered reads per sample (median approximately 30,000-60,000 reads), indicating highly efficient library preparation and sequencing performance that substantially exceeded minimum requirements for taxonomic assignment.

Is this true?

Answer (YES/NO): NO